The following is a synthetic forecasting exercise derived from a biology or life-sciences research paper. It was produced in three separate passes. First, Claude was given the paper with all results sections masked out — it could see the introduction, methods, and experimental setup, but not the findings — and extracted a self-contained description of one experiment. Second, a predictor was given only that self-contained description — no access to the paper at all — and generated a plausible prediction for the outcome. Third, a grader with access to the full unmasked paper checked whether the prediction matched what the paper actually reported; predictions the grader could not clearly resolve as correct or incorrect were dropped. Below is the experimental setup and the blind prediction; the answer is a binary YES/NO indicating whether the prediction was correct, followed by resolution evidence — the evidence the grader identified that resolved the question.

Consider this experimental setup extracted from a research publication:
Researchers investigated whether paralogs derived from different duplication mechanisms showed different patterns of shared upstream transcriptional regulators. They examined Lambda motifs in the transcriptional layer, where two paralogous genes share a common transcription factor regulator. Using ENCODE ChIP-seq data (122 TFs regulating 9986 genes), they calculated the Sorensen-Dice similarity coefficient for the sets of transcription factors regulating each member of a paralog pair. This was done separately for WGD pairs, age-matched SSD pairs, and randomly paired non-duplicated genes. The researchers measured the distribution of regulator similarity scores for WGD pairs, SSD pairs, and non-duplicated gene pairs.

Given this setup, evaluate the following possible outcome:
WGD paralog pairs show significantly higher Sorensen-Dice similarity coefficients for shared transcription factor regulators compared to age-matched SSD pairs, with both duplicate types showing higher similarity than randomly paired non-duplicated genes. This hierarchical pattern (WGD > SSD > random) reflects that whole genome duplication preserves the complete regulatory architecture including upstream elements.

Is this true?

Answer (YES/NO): NO